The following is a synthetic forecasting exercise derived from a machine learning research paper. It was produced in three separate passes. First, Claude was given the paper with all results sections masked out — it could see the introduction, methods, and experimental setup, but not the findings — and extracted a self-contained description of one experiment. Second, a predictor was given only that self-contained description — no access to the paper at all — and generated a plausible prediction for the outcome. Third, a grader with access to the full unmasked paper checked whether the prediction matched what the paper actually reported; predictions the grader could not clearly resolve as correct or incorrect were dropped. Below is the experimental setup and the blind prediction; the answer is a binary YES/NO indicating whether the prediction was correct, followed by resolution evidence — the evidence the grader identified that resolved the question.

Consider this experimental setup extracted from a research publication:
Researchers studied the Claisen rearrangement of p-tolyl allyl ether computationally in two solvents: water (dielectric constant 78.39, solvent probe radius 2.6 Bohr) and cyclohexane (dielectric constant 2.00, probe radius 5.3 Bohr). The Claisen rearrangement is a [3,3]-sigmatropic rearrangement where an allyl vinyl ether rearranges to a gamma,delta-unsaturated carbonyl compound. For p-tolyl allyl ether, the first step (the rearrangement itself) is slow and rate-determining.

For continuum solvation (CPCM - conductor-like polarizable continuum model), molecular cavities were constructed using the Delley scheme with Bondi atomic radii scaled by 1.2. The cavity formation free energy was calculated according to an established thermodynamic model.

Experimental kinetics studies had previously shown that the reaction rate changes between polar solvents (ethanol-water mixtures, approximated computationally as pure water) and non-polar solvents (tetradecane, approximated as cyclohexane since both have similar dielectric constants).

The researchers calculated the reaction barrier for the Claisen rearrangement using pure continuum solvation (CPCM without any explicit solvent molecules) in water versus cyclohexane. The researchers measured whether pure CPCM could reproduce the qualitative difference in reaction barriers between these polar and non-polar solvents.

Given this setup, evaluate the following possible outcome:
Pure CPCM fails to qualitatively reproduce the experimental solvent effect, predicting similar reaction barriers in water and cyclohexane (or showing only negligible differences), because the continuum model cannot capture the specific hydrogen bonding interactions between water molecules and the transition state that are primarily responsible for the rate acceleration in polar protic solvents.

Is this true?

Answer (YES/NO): NO